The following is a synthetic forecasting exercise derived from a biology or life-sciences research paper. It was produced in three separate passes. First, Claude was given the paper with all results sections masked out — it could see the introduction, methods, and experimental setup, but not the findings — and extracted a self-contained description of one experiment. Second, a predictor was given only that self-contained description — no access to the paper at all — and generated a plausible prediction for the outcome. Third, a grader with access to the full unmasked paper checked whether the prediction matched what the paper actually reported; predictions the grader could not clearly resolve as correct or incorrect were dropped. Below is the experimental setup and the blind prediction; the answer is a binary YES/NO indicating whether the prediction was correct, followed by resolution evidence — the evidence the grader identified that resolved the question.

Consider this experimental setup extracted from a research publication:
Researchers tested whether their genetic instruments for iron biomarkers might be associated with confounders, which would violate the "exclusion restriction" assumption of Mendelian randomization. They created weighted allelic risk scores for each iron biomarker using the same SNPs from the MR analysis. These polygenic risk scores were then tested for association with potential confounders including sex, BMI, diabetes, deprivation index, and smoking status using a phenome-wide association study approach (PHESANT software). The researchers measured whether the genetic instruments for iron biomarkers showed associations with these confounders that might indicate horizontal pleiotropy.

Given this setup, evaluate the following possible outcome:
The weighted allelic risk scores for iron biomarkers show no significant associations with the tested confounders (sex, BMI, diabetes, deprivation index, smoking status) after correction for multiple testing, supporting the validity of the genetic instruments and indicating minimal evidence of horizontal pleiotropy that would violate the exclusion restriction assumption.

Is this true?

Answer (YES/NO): YES